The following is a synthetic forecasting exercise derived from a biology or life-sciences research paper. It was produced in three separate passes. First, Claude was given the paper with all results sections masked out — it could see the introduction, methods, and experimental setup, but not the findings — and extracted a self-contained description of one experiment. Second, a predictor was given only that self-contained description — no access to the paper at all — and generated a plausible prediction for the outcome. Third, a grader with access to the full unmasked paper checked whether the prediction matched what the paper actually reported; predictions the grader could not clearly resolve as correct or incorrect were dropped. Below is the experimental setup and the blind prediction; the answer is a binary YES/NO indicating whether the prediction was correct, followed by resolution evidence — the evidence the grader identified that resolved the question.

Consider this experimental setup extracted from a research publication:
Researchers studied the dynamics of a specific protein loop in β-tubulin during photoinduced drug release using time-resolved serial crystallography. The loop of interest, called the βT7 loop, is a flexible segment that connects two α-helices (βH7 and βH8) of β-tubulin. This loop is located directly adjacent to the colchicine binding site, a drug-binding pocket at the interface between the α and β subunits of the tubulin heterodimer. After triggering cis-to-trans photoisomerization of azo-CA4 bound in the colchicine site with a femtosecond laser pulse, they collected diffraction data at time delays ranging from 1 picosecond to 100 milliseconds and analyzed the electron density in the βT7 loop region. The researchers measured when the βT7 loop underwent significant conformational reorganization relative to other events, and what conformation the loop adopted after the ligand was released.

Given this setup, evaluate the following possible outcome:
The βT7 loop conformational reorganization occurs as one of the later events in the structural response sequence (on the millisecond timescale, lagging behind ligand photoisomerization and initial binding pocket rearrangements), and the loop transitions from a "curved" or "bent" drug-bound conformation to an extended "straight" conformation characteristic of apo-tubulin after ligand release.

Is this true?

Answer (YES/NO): NO